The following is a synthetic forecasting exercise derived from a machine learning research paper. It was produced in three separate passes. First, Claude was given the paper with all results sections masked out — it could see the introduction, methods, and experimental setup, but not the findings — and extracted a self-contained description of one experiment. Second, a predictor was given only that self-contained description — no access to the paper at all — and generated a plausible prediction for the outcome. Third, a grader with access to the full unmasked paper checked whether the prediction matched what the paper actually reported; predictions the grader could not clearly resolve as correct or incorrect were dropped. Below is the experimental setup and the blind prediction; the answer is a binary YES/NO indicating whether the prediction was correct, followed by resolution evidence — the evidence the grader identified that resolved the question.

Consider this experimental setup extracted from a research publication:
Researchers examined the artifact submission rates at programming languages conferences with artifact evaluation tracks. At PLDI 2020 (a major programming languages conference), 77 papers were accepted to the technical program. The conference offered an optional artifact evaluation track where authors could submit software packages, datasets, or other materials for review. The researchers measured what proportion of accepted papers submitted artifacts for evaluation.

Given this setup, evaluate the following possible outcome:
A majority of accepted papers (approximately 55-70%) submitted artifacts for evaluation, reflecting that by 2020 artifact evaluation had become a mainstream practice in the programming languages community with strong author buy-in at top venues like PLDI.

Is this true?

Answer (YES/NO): NO